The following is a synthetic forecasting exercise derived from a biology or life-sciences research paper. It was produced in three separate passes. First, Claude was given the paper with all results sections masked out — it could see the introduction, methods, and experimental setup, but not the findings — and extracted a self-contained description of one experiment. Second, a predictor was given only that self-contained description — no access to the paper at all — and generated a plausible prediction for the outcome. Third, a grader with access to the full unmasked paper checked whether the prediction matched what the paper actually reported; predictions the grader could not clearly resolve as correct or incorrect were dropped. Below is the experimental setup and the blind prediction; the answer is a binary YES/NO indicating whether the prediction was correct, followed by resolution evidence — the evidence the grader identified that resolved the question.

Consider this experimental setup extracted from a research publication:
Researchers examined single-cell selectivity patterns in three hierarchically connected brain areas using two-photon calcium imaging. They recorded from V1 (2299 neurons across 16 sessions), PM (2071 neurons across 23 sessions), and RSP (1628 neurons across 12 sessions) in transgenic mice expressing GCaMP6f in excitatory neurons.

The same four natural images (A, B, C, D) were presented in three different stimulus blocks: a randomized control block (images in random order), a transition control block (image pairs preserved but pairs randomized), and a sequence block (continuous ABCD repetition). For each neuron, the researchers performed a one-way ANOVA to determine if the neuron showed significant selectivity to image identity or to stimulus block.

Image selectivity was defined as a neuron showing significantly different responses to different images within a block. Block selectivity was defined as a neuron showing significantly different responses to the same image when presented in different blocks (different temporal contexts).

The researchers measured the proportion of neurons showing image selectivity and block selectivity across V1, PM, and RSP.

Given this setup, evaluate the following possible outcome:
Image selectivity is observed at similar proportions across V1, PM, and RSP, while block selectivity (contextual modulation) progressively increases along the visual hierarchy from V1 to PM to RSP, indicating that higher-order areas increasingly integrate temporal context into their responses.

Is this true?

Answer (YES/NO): NO